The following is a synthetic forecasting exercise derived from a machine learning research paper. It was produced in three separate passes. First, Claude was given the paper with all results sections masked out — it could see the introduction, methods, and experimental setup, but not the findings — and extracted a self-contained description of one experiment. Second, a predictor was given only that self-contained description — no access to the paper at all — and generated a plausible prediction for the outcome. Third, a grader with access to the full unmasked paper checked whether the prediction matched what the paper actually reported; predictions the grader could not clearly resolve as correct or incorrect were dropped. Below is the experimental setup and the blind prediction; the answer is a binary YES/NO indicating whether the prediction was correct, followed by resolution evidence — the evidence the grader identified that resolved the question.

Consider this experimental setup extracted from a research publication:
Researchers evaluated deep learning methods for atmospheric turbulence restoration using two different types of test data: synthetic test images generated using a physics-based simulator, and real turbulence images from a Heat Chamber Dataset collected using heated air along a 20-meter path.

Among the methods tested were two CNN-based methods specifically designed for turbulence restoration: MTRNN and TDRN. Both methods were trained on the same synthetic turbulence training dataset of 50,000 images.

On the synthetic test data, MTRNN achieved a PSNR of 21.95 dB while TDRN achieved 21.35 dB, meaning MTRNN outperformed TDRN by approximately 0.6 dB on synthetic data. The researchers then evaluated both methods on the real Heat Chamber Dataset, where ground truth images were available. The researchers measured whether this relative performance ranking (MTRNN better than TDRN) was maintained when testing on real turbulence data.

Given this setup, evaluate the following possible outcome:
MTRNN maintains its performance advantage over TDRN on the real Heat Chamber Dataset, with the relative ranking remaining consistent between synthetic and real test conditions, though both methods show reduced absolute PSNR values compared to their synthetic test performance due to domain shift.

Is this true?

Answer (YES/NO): NO